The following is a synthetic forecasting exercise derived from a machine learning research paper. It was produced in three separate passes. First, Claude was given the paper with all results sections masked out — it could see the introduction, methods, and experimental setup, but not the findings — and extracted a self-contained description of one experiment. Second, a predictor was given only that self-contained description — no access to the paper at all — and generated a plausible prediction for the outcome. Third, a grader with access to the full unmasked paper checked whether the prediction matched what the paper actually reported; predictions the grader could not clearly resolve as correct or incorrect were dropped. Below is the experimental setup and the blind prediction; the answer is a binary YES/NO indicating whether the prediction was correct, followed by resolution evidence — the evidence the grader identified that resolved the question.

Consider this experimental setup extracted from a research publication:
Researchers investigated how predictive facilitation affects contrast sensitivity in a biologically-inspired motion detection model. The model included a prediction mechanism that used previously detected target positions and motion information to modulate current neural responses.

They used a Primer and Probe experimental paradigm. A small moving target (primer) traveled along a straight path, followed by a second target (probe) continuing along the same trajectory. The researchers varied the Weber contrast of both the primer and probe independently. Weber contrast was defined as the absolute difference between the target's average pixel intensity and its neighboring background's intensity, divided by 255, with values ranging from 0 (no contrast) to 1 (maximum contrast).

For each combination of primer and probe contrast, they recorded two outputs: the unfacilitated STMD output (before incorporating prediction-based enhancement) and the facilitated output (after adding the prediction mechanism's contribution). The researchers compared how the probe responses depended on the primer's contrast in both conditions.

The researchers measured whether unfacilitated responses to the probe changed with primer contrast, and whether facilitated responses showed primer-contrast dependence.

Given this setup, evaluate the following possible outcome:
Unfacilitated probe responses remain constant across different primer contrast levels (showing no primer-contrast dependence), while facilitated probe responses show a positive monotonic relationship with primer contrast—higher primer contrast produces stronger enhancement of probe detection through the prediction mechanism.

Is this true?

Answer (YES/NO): YES